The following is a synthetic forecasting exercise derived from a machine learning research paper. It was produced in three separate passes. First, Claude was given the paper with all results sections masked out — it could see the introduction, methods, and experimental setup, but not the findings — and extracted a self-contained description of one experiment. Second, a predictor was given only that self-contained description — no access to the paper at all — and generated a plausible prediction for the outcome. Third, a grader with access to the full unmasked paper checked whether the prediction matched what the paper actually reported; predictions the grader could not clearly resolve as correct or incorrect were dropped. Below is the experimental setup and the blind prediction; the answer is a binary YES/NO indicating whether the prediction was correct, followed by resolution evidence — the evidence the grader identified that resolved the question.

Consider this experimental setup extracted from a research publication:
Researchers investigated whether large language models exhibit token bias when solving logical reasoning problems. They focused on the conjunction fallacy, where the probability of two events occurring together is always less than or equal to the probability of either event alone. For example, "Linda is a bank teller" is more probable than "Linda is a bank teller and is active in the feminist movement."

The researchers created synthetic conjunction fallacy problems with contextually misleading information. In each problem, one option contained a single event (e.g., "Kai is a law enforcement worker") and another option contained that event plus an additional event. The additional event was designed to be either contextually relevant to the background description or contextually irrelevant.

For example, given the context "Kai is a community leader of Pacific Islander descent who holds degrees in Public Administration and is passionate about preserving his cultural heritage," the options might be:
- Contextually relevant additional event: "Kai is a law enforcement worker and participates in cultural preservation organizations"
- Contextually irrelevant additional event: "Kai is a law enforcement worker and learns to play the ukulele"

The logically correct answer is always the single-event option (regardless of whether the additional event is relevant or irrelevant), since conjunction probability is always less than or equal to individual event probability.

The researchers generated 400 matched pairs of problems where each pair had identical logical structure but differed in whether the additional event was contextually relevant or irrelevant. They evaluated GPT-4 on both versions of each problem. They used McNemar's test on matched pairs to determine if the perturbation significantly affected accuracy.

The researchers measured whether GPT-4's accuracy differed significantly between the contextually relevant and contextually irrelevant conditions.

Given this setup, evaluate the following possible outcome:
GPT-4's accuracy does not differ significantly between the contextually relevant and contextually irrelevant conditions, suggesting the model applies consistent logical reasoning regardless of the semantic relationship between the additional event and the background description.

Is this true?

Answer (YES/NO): NO